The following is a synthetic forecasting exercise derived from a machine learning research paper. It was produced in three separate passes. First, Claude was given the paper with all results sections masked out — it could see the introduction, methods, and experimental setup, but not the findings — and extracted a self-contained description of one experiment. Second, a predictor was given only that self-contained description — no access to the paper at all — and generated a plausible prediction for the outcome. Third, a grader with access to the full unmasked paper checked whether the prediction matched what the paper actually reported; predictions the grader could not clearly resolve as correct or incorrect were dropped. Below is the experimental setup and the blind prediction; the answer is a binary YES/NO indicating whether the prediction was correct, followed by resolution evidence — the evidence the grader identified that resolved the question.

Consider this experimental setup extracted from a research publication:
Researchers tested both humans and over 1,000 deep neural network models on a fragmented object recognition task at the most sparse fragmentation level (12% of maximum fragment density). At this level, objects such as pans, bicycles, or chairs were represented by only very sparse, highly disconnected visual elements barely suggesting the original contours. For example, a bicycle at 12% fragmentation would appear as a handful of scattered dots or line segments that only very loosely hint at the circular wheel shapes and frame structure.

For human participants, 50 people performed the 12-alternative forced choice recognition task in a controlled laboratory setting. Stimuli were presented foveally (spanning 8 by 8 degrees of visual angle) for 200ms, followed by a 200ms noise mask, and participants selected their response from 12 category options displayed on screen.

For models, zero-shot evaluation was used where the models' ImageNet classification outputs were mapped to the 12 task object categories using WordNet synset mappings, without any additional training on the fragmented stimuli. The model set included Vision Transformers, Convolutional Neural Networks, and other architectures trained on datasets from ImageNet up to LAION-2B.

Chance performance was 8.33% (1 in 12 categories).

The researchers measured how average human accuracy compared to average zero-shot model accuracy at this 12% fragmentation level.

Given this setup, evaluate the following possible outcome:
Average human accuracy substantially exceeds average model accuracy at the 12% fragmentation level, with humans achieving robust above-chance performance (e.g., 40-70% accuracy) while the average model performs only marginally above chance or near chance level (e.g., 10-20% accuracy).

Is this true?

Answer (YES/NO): NO